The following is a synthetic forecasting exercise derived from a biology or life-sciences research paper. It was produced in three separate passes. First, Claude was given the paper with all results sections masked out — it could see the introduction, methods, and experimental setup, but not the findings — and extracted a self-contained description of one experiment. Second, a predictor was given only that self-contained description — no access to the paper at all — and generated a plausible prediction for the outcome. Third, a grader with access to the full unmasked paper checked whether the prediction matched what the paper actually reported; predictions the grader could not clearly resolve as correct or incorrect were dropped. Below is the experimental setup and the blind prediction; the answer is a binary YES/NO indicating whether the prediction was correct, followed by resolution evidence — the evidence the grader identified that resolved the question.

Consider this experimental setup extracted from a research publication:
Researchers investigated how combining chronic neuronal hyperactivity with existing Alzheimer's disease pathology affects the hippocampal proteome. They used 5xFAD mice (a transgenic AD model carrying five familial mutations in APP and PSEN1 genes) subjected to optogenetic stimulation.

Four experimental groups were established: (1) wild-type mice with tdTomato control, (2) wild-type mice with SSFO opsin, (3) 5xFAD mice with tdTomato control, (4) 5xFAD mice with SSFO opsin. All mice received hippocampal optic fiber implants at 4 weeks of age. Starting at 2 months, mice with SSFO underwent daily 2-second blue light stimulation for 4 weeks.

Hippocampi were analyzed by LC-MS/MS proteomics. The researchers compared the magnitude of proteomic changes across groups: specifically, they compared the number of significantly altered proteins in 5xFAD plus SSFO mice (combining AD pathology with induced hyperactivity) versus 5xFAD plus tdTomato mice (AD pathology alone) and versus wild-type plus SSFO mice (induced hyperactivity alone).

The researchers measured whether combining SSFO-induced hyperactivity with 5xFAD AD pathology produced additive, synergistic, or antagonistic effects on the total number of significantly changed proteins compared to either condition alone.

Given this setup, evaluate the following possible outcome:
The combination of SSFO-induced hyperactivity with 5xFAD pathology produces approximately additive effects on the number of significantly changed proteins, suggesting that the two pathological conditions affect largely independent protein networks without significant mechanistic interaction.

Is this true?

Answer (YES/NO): NO